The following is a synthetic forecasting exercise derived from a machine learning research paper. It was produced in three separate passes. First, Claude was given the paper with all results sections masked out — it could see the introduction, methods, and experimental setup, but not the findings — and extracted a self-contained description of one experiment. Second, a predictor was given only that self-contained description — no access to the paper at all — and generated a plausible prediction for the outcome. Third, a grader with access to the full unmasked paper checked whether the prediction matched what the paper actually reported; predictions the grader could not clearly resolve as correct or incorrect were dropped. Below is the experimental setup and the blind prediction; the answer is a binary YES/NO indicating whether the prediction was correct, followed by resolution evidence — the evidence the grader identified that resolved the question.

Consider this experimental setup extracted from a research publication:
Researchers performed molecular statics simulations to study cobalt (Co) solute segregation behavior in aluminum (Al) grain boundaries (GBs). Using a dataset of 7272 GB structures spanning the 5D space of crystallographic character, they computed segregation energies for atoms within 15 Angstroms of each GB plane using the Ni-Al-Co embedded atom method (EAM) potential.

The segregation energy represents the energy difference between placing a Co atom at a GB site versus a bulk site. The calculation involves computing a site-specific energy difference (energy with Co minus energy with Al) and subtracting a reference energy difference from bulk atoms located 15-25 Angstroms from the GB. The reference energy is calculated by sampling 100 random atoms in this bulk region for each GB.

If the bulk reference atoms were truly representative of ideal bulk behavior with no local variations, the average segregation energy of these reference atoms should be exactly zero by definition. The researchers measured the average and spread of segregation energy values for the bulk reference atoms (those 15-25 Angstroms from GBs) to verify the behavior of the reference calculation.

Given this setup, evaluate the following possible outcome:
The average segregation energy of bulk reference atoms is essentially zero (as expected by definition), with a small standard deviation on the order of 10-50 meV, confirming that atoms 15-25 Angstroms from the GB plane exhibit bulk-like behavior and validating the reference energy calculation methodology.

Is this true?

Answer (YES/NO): NO